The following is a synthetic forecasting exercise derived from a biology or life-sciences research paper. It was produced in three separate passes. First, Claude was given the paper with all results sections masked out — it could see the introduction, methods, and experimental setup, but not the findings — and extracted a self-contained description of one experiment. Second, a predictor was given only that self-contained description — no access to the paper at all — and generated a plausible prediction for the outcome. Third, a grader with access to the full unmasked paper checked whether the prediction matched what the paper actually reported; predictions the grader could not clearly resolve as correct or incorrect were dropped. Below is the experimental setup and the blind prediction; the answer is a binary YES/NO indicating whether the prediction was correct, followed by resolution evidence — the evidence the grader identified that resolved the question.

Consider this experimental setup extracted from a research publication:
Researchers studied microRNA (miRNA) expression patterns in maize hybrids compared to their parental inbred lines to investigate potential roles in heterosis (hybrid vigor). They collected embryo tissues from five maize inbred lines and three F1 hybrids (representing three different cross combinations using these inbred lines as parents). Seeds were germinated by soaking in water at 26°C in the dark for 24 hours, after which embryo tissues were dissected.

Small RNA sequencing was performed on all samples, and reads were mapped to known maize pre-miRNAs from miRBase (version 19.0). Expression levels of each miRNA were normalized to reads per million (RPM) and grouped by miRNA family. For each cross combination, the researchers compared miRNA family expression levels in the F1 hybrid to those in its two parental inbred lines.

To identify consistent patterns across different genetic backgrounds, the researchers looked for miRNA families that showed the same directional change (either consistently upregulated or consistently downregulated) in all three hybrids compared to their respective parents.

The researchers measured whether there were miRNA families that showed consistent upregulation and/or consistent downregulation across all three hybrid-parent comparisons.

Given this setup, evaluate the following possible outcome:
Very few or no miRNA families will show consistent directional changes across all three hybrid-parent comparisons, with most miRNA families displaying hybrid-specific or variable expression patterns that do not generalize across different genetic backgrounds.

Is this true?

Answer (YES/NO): NO